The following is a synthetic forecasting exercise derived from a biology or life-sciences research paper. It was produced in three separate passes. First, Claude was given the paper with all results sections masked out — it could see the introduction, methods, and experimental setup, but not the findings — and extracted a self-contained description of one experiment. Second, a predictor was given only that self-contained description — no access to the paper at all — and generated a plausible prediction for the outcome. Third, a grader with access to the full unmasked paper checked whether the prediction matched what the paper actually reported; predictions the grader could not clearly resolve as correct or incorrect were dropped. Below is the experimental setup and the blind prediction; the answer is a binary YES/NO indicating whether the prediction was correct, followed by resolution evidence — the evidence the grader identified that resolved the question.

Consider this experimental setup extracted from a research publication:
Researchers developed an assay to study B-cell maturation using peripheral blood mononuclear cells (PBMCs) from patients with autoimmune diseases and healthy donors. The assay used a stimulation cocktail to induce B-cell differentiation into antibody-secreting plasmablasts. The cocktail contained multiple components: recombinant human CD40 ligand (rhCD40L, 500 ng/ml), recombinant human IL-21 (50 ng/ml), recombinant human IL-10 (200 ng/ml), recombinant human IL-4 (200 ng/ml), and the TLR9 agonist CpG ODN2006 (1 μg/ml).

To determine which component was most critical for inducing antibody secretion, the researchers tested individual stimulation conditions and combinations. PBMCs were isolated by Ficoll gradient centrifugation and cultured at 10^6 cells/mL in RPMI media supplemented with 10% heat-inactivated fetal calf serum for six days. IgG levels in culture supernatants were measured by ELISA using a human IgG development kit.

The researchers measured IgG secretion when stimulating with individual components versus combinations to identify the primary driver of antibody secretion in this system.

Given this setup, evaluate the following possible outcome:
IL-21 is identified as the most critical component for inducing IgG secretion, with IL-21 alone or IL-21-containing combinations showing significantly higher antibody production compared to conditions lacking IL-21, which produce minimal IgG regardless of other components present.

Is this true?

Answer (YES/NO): NO